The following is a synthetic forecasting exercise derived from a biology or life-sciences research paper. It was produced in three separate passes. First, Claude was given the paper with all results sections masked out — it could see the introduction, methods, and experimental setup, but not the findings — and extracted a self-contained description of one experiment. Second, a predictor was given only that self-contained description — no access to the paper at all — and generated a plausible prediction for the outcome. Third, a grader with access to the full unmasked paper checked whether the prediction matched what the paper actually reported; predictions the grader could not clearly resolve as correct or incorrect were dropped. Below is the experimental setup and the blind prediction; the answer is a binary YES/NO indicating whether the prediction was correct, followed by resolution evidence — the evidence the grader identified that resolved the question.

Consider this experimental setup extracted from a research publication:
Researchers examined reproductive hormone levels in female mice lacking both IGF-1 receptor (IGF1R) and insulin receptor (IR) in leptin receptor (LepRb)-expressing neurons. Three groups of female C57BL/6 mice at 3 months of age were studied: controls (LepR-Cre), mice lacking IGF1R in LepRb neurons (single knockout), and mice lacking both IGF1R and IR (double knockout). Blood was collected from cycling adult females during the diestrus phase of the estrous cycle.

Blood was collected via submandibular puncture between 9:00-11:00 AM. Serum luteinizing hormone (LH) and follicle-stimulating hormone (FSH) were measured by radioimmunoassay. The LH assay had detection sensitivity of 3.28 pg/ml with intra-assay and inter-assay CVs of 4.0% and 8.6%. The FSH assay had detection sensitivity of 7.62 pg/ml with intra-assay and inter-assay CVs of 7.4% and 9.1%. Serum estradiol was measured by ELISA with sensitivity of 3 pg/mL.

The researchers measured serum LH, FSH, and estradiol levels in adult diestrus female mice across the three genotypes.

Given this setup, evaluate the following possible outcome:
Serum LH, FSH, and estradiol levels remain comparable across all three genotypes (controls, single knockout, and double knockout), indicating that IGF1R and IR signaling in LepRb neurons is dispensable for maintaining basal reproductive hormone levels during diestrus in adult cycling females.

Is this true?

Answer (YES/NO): YES